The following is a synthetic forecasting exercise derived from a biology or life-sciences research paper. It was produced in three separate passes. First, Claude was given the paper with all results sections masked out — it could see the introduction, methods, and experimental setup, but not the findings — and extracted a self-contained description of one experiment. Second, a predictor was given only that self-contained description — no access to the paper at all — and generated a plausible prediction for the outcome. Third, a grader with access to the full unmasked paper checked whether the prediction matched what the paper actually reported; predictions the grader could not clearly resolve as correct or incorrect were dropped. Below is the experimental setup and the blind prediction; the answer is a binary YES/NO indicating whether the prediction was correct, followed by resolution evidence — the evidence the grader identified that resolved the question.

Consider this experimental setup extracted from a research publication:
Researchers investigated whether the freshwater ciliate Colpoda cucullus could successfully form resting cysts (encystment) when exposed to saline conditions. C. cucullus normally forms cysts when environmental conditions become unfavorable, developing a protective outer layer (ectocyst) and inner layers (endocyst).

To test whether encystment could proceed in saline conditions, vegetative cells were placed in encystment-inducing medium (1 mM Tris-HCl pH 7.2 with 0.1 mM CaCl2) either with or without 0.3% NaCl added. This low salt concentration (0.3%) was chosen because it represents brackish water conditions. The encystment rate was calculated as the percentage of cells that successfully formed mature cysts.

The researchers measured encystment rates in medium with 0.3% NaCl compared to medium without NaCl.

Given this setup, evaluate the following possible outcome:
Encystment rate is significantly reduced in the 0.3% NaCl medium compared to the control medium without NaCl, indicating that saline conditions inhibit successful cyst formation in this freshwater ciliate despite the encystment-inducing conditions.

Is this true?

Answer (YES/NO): YES